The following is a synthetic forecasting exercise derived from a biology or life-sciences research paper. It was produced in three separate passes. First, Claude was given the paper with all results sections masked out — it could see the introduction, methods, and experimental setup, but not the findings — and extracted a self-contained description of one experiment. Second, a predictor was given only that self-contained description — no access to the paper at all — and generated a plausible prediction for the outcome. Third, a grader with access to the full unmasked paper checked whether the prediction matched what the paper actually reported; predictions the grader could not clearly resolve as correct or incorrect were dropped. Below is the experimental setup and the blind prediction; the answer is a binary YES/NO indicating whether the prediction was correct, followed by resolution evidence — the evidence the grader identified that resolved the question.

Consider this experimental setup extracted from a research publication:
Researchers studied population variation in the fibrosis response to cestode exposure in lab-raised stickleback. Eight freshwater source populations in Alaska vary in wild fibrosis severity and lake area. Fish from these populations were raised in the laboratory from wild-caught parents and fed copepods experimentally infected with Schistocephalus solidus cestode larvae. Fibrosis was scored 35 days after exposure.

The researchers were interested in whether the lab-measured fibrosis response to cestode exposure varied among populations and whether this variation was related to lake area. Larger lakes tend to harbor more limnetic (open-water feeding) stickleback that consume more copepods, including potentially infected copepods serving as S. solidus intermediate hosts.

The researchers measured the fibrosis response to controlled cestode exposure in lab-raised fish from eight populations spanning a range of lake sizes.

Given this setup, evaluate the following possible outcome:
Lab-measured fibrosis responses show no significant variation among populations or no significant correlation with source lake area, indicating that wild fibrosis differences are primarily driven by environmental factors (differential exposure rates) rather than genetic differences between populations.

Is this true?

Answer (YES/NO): NO